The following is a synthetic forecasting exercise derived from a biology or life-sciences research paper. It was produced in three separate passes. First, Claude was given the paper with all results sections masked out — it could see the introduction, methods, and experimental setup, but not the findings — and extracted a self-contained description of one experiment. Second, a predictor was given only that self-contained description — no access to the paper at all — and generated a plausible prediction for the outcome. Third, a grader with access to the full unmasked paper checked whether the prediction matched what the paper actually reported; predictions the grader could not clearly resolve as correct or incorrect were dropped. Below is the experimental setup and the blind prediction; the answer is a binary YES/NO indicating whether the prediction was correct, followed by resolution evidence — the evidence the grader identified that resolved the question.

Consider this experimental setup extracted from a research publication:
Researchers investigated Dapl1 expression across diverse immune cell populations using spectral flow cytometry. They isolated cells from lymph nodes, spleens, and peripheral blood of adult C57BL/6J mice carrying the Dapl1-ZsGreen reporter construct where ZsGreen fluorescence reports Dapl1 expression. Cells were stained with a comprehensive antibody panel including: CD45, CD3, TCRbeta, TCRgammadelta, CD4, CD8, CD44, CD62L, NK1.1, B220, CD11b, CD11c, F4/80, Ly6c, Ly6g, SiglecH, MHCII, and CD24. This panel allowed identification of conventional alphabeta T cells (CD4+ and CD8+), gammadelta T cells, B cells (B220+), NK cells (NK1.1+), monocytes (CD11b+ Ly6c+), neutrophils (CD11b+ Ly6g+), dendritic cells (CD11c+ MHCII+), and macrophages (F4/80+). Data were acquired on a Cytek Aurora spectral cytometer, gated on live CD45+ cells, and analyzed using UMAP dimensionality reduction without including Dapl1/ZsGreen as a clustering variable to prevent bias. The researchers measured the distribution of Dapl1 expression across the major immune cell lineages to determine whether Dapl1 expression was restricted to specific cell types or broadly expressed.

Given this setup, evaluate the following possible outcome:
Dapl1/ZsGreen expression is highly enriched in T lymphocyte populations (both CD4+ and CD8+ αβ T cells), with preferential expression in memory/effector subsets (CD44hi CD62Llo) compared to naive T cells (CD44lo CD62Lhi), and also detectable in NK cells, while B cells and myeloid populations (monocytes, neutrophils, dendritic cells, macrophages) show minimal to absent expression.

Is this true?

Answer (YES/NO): NO